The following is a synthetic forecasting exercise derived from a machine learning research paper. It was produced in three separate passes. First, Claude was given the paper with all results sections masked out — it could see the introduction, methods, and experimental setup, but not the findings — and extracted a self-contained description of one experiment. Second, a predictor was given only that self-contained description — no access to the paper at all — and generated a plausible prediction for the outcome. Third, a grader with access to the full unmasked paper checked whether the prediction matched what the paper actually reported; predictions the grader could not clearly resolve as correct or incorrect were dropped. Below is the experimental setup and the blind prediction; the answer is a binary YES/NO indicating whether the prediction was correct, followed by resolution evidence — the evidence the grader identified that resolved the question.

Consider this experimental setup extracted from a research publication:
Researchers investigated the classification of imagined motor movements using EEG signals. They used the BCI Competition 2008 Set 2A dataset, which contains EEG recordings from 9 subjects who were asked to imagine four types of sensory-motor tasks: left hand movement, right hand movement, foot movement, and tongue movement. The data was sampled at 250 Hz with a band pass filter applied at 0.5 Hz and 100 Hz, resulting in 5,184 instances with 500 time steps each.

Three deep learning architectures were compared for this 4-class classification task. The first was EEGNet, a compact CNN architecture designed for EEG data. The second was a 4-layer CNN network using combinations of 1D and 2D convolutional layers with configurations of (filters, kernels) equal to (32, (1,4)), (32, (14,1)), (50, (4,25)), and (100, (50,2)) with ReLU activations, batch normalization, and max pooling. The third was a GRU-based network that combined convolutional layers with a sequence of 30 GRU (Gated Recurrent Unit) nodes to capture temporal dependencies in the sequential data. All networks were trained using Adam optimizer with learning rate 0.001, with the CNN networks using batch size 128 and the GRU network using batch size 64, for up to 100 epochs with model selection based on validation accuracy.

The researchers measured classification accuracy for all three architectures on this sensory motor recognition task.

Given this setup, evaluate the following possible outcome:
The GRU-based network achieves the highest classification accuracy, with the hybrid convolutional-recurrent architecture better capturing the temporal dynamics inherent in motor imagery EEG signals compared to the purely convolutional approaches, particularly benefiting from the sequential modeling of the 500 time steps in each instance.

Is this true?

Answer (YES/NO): NO